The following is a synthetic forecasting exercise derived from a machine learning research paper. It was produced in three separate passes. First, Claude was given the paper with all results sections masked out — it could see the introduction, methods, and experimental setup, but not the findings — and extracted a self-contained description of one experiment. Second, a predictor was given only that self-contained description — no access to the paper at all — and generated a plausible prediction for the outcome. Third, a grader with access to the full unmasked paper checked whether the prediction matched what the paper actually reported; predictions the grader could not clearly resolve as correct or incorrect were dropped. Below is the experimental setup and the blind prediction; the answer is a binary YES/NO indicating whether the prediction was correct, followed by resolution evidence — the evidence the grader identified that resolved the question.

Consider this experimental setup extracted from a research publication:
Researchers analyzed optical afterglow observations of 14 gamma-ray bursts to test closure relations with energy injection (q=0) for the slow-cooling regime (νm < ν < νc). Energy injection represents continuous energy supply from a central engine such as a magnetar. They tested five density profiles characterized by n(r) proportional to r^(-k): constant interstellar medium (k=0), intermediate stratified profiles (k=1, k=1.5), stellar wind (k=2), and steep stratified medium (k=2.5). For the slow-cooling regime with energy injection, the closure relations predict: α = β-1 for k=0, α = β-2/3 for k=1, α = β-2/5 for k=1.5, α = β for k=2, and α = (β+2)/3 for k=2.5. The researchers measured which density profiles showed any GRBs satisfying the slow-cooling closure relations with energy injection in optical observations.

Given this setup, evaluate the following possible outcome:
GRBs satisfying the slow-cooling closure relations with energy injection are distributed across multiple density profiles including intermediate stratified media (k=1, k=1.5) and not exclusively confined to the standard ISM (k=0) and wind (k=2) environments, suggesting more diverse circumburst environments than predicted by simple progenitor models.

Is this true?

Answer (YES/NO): YES